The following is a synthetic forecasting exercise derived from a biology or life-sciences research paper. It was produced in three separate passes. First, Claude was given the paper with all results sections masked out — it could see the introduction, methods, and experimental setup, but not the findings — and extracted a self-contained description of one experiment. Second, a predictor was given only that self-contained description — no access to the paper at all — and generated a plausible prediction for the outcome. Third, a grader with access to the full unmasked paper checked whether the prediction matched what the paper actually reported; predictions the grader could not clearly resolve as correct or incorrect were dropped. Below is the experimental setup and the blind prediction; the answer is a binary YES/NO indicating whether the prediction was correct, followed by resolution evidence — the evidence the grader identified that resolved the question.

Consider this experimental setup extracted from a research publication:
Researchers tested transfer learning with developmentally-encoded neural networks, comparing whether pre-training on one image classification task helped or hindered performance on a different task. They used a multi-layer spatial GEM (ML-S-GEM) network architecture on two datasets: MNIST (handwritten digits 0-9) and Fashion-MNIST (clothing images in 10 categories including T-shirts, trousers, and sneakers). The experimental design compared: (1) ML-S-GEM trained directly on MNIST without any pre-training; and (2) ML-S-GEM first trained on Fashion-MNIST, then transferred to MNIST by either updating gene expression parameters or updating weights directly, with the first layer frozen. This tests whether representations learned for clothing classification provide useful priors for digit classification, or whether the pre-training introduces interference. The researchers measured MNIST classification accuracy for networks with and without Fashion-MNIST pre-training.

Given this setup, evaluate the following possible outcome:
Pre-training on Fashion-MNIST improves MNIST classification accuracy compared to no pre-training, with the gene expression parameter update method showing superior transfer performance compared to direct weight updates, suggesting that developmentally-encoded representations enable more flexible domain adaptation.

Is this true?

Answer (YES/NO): NO